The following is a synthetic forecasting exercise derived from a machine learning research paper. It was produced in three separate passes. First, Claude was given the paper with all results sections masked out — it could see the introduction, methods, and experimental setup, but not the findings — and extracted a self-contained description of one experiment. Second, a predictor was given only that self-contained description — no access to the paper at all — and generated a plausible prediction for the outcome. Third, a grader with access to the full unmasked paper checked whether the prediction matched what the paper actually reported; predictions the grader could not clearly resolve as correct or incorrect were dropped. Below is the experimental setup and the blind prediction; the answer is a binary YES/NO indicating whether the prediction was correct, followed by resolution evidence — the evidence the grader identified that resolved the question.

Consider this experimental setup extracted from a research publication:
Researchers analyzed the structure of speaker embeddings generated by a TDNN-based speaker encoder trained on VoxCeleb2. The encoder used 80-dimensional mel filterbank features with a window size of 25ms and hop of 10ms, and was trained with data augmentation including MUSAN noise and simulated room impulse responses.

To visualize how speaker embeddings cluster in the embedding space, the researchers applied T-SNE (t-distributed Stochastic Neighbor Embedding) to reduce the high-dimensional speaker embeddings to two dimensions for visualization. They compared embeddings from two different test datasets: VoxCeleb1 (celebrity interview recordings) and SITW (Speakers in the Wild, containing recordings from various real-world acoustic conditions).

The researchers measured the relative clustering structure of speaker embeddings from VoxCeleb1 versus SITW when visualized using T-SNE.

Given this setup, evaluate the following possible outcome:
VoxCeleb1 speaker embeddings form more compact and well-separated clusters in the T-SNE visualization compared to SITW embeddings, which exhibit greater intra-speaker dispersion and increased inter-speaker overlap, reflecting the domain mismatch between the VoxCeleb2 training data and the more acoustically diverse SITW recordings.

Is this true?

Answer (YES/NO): NO